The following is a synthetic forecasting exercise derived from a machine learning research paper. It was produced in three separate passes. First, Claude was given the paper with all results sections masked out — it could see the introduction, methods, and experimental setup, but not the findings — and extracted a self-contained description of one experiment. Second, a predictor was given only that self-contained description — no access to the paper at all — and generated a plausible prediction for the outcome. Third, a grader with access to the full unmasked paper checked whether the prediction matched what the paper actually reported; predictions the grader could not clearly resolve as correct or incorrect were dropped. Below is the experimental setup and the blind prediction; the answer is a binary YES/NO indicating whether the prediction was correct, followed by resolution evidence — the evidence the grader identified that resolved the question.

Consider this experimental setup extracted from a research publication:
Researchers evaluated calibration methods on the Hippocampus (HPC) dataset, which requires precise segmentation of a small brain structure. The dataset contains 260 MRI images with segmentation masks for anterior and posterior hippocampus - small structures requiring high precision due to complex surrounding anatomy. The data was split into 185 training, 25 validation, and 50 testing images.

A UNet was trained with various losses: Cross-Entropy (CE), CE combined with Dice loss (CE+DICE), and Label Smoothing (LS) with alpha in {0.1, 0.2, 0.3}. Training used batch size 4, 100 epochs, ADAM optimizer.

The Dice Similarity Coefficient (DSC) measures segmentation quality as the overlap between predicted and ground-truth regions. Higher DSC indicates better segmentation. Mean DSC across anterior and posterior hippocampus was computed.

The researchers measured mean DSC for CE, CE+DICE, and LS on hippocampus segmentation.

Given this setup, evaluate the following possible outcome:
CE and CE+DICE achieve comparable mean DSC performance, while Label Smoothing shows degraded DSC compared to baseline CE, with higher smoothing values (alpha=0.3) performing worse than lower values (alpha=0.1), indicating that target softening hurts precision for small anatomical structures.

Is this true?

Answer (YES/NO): NO